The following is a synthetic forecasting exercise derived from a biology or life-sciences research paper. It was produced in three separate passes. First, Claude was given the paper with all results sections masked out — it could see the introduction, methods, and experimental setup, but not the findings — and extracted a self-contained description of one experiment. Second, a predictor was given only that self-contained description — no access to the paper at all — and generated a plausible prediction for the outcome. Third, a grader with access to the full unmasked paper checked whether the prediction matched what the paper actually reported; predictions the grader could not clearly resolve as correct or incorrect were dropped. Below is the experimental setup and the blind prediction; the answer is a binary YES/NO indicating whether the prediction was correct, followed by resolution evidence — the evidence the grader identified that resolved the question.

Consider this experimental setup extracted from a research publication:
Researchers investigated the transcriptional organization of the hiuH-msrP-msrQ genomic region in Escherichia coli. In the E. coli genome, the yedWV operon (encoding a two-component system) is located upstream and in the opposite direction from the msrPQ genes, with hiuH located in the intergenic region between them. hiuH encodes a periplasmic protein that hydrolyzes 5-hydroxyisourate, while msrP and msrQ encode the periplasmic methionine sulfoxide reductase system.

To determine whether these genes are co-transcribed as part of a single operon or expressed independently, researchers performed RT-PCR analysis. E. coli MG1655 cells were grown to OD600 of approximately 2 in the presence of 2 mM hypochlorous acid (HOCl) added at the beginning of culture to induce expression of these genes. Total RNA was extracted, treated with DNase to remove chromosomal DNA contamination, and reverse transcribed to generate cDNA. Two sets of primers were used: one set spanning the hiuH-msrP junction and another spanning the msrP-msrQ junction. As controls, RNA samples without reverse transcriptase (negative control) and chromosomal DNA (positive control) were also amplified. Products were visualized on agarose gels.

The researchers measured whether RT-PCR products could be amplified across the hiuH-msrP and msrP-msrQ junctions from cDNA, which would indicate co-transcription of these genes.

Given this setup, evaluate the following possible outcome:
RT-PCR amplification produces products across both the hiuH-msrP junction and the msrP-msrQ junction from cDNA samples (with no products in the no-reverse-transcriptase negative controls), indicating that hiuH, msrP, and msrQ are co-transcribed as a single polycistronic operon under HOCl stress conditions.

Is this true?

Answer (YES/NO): YES